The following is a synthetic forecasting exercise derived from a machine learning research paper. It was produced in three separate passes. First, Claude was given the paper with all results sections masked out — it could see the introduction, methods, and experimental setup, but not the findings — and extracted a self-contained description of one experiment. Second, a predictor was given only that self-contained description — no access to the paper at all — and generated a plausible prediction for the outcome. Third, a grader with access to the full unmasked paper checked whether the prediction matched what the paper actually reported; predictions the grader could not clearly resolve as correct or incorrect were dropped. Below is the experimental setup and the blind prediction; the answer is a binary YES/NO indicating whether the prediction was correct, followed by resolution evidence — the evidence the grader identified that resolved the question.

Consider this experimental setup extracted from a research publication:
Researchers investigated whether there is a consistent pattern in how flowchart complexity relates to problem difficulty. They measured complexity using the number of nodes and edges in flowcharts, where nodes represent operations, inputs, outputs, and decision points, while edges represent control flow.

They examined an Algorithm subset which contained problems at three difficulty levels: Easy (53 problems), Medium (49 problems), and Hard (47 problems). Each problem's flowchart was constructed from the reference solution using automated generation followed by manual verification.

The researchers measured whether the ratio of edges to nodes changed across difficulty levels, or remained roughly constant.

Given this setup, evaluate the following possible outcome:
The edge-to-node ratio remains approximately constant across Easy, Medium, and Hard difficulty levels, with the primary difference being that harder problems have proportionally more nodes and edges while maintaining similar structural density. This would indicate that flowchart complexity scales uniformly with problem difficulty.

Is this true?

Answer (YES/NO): YES